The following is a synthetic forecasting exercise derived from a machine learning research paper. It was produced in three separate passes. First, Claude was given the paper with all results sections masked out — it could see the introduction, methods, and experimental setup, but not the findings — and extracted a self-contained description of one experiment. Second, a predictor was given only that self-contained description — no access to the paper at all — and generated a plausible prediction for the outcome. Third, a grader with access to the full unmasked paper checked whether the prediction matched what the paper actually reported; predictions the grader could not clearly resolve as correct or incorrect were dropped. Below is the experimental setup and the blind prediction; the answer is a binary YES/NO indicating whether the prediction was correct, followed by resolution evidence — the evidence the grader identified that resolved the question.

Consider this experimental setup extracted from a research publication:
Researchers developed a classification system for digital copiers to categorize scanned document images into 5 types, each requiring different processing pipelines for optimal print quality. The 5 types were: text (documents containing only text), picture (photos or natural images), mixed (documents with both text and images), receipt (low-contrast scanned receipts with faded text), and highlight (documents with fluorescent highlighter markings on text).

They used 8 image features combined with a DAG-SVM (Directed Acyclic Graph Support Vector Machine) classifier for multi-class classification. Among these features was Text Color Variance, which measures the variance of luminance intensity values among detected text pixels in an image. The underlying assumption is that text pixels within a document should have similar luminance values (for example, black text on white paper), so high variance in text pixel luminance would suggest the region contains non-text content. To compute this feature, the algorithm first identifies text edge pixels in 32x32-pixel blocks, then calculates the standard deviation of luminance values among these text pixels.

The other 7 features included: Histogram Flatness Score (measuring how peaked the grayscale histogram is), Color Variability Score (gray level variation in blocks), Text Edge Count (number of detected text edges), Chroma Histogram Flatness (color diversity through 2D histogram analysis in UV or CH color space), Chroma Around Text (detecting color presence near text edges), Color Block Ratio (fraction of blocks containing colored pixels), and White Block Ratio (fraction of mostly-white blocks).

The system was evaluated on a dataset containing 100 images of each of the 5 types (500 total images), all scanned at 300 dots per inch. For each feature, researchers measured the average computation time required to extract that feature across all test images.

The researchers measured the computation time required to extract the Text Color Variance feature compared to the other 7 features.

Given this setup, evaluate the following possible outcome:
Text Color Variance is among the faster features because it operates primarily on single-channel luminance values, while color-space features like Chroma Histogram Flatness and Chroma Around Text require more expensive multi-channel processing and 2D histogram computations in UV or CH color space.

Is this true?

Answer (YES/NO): NO